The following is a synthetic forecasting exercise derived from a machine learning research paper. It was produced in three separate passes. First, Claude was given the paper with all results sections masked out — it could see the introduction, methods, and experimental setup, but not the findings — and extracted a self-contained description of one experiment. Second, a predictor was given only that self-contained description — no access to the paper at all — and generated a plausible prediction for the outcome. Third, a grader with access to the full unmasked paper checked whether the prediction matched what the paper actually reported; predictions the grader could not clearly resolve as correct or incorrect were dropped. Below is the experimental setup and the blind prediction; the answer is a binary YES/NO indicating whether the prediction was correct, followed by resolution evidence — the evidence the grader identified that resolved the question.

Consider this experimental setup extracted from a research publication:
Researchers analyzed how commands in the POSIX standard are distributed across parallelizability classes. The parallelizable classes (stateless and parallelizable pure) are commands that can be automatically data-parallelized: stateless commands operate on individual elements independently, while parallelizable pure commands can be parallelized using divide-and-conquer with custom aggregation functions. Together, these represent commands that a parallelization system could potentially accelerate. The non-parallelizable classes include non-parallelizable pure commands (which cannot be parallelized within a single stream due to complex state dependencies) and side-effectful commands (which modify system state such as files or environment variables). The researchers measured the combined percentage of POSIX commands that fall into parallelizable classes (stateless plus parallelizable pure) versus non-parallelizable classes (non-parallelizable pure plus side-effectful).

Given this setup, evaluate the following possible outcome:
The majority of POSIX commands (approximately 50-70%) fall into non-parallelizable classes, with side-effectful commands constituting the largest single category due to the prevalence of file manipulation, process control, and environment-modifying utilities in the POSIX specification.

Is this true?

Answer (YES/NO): NO